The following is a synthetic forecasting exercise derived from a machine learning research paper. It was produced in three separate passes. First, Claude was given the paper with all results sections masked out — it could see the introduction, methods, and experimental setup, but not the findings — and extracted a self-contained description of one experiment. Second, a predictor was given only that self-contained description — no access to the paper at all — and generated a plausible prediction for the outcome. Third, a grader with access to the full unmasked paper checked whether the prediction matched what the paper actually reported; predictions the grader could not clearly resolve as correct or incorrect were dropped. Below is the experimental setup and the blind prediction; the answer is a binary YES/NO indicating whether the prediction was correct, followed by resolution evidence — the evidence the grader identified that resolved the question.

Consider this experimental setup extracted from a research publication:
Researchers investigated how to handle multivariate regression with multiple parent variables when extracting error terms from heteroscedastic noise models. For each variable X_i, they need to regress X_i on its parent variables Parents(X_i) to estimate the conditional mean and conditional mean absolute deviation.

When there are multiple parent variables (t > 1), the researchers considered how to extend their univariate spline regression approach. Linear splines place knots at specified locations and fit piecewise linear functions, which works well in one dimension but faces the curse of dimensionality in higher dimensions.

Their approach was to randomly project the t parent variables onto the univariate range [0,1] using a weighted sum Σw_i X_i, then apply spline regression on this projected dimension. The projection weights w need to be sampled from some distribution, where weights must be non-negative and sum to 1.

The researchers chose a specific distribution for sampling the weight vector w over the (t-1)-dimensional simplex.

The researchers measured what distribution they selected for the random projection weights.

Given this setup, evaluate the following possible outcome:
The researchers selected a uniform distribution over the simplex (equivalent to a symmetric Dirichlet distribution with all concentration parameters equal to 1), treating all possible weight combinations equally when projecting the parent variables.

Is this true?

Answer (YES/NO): YES